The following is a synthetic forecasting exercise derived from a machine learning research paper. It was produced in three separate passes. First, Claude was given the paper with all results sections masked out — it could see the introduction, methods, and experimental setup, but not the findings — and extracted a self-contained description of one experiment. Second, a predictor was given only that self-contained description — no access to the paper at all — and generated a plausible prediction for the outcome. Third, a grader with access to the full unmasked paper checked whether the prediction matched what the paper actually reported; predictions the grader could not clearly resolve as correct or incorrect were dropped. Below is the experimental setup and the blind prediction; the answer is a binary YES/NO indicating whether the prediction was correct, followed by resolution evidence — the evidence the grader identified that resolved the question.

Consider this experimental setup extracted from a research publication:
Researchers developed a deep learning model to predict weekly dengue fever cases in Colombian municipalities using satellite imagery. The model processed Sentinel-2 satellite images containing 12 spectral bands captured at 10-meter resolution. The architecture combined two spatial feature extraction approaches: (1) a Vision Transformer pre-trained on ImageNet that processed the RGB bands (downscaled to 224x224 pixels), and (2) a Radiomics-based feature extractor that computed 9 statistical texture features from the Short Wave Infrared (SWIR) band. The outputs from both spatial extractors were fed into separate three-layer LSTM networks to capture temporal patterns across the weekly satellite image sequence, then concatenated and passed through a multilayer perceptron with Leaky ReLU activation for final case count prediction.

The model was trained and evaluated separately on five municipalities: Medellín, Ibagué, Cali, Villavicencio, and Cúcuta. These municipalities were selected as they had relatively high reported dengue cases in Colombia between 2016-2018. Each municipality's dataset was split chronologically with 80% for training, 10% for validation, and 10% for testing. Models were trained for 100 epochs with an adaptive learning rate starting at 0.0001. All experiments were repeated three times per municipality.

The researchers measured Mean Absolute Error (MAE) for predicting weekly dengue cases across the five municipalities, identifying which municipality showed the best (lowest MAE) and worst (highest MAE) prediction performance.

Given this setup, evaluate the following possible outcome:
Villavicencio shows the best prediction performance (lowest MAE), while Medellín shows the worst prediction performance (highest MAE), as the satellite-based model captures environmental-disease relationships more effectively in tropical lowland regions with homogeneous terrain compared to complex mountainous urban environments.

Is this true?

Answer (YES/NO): NO